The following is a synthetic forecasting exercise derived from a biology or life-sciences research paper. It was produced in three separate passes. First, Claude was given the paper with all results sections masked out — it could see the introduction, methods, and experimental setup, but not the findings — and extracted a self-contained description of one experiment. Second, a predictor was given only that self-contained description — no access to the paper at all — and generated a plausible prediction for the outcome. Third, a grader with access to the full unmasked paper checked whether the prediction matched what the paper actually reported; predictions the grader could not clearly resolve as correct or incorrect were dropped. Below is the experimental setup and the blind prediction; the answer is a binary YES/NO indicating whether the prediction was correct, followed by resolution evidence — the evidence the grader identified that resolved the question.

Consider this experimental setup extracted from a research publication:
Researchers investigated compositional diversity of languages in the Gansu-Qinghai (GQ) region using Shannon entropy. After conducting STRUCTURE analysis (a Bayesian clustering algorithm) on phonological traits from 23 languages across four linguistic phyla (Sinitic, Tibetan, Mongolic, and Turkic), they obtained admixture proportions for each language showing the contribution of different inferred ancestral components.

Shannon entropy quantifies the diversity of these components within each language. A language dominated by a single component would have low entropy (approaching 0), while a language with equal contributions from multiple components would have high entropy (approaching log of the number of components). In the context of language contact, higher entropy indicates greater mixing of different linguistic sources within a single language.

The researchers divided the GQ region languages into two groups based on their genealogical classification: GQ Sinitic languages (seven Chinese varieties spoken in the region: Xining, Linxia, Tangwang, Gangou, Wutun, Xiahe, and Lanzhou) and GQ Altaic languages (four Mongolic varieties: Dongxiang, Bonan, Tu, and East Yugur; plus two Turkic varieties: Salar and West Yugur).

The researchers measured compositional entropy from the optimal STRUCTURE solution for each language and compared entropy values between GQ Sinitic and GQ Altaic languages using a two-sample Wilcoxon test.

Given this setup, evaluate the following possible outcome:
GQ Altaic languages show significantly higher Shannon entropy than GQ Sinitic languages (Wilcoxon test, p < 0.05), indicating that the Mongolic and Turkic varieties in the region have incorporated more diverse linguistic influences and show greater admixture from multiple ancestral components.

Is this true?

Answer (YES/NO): NO